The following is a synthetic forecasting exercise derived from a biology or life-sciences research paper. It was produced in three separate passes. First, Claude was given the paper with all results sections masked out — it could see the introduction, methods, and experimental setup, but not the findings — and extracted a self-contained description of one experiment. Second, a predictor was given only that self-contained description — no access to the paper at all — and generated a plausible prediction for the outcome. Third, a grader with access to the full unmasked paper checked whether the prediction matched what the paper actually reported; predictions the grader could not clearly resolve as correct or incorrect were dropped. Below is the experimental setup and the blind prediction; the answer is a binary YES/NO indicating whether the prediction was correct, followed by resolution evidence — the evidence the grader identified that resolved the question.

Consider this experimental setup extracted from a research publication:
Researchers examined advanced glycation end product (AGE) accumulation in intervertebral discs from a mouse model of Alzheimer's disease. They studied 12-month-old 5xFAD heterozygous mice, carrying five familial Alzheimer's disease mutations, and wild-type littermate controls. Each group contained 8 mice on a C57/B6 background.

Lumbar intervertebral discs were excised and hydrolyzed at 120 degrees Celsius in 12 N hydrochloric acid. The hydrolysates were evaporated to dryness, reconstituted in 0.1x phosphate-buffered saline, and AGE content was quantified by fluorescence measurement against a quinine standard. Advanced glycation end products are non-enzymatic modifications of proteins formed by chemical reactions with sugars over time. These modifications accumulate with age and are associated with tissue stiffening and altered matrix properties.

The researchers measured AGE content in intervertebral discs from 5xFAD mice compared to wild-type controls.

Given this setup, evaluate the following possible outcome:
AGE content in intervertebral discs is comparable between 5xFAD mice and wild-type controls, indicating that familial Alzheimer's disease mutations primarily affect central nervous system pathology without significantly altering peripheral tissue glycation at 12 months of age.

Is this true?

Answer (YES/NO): YES